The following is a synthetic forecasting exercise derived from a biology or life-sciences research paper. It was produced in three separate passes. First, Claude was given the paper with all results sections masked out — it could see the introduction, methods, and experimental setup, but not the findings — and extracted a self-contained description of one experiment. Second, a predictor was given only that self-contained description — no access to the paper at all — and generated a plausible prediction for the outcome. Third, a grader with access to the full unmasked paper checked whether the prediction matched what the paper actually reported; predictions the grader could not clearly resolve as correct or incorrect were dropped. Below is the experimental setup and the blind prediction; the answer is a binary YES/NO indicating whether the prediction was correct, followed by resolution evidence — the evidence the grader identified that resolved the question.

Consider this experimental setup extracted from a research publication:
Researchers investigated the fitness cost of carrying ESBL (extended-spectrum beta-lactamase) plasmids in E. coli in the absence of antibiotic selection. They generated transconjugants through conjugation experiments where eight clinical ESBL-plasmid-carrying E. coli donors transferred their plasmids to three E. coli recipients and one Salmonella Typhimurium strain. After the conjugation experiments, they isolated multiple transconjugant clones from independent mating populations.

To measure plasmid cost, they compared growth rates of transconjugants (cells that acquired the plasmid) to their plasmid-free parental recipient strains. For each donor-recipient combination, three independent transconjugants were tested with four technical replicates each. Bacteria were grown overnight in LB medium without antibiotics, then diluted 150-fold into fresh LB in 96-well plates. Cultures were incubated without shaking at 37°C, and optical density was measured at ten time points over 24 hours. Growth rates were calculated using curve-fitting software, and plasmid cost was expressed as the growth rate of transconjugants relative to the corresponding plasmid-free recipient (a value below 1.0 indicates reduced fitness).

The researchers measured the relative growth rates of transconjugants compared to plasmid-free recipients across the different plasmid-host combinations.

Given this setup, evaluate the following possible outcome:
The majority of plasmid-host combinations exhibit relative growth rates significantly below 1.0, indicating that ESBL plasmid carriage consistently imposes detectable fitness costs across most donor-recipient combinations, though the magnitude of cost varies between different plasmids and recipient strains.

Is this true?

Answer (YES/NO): NO